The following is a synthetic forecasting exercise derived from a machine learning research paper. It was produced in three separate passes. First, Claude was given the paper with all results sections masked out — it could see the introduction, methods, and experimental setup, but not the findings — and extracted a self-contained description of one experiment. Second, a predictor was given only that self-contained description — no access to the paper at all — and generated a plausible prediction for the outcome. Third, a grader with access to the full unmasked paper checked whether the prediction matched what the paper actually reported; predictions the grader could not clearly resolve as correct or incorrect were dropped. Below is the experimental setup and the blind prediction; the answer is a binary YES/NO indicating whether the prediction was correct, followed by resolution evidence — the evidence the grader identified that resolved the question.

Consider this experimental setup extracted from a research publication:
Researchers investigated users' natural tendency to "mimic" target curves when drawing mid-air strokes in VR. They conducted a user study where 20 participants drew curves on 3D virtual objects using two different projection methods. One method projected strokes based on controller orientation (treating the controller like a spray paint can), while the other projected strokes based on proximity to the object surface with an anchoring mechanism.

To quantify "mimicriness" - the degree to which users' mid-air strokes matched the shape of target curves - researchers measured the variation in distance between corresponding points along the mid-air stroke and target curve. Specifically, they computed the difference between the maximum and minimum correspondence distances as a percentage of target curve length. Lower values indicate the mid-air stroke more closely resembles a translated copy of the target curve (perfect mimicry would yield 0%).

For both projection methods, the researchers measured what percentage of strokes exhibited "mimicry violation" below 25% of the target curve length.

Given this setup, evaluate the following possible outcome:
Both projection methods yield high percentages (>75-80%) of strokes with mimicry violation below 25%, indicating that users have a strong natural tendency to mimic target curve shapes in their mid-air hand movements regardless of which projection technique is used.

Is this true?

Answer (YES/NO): YES